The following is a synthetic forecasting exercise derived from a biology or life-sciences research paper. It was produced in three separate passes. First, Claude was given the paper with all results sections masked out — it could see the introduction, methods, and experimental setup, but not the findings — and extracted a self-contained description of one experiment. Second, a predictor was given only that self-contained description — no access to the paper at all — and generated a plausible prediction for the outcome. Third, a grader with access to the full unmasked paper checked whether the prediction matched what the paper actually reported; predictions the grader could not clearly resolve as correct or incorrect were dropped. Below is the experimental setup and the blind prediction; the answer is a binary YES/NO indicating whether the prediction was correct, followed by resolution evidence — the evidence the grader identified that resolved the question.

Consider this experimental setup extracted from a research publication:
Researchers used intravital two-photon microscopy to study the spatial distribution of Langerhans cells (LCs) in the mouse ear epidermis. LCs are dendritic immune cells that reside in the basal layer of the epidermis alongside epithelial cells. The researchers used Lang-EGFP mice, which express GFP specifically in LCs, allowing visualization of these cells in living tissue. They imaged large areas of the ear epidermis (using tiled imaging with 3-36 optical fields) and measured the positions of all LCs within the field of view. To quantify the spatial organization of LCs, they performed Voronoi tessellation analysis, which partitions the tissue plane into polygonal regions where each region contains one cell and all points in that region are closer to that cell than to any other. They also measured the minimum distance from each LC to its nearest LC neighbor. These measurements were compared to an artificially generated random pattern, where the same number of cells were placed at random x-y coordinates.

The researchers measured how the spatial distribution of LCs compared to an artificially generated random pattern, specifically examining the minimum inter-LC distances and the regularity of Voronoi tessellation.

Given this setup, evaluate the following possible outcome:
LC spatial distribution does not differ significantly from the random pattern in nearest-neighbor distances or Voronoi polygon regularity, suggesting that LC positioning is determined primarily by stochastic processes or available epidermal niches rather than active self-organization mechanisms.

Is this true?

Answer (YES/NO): NO